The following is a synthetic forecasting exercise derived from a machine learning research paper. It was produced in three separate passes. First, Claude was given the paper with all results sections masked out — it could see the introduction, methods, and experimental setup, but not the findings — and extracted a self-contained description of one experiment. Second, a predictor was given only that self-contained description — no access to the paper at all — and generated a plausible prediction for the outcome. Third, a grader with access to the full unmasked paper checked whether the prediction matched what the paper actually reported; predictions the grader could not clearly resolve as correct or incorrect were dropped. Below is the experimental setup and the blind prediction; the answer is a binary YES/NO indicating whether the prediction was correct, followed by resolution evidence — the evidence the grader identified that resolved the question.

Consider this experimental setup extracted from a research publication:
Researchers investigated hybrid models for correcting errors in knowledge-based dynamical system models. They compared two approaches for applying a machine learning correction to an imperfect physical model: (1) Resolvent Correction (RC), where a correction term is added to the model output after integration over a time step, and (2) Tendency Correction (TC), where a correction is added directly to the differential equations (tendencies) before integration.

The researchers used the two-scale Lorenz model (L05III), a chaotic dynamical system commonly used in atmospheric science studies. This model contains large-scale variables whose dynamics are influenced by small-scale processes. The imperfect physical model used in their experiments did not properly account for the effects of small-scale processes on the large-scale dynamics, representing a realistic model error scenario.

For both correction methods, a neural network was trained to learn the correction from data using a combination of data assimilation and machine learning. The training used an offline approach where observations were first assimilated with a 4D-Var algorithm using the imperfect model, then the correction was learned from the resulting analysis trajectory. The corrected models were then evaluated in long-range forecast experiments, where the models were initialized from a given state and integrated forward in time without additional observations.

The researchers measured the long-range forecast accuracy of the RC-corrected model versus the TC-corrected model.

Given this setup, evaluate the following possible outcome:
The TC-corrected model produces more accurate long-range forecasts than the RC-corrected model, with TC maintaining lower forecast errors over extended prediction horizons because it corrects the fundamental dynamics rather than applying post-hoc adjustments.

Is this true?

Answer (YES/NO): NO